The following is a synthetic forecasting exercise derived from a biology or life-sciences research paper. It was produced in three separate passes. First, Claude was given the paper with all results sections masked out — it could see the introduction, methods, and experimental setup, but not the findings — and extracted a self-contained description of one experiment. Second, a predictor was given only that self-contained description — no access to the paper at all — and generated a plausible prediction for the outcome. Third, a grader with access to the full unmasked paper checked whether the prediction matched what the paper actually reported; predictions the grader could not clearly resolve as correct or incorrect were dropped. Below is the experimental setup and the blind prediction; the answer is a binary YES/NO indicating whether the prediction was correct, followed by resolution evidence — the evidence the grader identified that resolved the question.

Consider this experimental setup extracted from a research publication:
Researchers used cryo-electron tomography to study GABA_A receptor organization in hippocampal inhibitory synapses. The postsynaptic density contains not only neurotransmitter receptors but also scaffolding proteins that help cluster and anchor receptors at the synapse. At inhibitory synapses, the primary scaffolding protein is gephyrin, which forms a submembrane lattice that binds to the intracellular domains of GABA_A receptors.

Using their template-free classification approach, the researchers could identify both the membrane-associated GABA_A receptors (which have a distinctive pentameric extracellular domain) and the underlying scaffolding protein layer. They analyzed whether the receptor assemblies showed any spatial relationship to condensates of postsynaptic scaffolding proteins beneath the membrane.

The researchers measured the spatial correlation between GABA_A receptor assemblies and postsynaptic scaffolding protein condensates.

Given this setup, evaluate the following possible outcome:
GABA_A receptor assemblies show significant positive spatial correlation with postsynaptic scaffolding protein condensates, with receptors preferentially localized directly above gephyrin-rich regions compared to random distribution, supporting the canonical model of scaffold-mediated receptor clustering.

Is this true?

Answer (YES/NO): YES